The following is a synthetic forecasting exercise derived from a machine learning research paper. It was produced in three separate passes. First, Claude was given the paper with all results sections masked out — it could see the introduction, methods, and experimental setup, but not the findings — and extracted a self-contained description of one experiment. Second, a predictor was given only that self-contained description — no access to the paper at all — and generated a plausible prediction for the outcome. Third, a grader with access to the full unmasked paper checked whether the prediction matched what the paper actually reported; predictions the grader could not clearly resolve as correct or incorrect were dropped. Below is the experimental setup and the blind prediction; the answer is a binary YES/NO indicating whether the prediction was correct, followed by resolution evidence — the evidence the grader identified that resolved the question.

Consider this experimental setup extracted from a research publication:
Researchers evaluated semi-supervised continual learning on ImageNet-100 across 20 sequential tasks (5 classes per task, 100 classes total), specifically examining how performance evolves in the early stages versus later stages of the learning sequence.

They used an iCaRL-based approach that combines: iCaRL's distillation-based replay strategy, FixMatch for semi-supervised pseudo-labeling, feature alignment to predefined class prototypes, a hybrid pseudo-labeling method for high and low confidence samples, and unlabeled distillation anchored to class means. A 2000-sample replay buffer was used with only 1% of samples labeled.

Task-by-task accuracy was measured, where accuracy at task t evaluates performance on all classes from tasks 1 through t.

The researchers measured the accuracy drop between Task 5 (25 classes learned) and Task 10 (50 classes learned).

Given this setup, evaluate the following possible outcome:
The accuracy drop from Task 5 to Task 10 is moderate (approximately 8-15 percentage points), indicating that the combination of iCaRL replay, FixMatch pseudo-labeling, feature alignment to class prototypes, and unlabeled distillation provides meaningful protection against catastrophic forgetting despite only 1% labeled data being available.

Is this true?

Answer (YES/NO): YES